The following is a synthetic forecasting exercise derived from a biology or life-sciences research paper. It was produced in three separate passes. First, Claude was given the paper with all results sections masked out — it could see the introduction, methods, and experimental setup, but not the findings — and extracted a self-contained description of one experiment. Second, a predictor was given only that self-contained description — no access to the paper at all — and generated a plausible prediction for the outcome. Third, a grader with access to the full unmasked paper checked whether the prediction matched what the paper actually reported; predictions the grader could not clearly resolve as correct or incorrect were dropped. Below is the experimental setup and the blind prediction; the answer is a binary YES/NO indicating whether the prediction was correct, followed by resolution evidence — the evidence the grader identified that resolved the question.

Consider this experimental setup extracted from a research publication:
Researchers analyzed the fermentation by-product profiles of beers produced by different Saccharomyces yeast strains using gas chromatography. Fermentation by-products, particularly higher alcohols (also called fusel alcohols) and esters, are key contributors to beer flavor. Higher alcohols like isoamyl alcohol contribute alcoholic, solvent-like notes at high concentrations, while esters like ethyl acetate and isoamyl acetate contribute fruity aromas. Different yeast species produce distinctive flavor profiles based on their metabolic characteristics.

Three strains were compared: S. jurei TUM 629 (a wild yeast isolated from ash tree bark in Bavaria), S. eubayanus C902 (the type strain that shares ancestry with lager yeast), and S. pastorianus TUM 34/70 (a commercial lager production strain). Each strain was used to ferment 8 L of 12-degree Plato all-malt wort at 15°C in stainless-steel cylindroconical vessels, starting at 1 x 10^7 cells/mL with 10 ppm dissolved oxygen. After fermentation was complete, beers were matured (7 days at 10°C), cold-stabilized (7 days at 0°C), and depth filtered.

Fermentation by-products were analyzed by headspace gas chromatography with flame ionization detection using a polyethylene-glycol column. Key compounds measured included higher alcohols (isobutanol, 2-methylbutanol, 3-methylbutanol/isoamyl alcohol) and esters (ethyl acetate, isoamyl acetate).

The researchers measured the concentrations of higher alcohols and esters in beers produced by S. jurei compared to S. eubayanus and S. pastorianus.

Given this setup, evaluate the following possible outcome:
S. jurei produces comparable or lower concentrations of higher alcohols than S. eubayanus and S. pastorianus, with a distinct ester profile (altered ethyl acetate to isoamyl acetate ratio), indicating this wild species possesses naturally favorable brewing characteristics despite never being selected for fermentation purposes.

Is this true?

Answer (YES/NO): NO